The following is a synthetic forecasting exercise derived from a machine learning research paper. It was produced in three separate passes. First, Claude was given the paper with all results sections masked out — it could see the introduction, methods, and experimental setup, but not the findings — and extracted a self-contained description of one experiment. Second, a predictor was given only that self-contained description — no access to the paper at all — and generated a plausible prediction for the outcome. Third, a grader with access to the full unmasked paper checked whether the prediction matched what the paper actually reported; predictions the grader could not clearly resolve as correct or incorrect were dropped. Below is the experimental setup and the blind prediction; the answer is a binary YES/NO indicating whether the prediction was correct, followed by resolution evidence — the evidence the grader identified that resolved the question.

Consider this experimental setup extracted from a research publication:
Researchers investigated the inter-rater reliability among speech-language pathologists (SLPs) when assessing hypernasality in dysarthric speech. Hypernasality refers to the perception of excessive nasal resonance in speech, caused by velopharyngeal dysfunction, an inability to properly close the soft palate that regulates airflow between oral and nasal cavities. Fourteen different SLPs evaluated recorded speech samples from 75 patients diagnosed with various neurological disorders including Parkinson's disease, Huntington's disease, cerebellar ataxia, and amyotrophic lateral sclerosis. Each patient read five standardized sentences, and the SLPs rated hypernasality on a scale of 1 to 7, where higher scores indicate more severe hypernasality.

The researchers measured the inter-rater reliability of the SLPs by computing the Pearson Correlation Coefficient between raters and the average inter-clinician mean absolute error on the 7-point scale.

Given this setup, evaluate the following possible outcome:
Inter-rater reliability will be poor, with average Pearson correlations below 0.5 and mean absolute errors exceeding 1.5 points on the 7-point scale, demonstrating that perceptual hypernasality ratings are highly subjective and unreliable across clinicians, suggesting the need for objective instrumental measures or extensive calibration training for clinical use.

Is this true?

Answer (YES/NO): NO